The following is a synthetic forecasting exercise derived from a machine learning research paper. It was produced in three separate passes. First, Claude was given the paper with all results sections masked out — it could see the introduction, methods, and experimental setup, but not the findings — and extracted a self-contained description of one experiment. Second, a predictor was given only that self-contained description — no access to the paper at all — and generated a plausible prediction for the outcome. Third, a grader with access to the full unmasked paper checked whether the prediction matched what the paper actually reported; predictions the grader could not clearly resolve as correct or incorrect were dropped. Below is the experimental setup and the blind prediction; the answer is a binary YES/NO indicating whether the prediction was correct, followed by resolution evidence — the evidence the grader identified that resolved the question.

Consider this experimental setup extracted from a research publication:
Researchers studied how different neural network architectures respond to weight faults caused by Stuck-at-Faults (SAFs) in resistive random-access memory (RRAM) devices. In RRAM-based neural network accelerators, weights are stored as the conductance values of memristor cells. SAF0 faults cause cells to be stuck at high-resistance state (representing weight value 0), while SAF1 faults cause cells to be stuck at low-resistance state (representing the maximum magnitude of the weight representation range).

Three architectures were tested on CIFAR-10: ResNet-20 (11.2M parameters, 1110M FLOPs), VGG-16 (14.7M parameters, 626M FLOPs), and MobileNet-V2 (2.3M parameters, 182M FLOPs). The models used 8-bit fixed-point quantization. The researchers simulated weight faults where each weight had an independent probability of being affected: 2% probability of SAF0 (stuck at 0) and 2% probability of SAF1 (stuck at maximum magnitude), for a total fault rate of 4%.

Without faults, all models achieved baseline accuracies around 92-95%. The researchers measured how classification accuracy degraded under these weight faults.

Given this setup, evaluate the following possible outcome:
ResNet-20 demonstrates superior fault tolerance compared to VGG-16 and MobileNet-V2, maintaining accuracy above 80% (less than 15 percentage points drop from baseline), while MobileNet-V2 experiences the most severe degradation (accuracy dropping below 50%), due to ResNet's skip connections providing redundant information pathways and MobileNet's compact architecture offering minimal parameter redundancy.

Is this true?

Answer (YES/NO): NO